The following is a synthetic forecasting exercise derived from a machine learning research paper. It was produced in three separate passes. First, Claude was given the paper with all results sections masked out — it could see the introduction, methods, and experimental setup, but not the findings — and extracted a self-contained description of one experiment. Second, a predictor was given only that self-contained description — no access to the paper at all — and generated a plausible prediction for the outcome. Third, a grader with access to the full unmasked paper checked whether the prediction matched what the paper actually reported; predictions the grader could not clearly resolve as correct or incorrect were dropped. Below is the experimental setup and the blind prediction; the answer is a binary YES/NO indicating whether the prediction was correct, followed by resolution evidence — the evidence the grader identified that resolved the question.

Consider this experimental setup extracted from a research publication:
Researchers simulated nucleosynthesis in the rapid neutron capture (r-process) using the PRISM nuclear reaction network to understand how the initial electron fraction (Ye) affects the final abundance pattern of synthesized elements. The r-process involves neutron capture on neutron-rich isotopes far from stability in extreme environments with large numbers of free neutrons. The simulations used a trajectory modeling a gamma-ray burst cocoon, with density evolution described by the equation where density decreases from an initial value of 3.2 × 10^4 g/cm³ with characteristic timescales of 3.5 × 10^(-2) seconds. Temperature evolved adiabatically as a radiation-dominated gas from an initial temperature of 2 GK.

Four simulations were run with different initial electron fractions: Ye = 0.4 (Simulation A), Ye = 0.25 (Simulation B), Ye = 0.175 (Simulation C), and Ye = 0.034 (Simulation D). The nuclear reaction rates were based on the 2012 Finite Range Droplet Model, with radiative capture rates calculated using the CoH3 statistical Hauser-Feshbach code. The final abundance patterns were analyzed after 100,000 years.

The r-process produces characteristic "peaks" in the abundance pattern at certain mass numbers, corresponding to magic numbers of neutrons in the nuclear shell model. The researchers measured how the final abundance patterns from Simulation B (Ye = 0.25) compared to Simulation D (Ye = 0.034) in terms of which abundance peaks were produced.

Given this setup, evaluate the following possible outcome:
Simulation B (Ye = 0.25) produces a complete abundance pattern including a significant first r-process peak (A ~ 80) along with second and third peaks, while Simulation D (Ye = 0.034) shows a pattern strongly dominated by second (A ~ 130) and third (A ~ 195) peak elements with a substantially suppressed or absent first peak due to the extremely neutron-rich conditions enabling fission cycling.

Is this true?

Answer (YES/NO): NO